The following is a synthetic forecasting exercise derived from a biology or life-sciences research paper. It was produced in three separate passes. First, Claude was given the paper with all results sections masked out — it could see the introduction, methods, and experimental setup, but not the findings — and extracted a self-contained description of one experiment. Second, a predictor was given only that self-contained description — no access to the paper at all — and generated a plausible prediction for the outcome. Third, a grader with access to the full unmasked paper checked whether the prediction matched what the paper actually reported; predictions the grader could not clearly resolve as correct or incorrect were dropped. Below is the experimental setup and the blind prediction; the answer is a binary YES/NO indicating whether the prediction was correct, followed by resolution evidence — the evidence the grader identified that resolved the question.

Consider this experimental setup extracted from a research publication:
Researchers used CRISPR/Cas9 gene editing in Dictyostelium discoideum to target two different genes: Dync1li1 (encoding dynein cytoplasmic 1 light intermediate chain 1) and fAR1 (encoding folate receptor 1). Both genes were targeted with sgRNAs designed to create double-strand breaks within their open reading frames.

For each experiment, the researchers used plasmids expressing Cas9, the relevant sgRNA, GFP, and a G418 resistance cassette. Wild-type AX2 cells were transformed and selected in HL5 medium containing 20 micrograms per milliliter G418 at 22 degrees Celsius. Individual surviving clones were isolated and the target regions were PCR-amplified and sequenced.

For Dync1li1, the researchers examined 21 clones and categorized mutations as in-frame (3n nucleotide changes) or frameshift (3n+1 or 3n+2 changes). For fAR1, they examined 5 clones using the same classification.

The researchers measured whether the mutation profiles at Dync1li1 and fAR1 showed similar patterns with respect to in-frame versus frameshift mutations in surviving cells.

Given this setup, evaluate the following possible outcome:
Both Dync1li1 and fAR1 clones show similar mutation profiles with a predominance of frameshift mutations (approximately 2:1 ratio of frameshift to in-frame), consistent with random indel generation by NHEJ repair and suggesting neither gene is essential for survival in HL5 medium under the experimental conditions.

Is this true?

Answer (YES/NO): NO